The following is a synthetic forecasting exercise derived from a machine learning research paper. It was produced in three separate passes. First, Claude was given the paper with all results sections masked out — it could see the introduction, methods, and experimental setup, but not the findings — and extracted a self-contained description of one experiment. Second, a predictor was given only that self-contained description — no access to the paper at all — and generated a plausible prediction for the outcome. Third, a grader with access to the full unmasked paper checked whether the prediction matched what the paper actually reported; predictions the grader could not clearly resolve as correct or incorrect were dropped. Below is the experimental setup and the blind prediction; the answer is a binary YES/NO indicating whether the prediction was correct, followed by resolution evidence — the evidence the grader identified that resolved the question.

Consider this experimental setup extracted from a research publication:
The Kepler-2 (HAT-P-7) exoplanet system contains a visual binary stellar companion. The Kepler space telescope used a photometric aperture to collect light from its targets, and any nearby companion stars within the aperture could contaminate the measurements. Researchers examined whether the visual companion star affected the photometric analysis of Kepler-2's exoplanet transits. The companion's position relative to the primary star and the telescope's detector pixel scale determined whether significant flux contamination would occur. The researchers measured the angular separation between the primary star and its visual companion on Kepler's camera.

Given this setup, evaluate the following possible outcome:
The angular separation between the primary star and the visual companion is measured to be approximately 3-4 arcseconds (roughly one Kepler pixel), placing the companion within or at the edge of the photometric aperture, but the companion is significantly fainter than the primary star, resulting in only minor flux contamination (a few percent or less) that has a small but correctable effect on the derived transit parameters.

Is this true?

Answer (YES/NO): NO